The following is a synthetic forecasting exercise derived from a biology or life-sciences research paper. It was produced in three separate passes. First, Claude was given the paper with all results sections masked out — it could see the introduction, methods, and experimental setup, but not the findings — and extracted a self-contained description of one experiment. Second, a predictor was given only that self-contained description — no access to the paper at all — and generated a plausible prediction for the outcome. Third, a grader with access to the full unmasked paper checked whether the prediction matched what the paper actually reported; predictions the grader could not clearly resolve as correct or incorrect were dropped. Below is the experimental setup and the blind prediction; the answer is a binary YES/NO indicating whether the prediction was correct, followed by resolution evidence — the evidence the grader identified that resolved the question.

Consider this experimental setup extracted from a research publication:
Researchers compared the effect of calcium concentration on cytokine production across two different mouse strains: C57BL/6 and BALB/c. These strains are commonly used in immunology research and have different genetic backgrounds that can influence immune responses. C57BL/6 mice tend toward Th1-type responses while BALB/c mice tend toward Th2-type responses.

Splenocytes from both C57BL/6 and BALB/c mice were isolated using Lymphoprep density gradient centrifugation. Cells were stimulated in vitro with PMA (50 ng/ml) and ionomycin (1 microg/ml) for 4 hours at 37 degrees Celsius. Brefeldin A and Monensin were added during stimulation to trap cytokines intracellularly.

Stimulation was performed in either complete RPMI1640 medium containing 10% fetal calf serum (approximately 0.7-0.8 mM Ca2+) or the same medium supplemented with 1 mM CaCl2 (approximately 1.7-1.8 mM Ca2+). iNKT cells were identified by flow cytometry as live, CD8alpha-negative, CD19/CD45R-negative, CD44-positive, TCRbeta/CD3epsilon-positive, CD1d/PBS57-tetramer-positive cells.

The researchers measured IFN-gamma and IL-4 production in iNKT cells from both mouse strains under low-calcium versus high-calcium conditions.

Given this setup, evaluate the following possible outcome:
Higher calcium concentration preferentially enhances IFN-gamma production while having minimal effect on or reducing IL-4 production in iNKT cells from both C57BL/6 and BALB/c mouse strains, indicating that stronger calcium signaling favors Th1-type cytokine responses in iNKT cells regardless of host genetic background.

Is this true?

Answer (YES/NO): NO